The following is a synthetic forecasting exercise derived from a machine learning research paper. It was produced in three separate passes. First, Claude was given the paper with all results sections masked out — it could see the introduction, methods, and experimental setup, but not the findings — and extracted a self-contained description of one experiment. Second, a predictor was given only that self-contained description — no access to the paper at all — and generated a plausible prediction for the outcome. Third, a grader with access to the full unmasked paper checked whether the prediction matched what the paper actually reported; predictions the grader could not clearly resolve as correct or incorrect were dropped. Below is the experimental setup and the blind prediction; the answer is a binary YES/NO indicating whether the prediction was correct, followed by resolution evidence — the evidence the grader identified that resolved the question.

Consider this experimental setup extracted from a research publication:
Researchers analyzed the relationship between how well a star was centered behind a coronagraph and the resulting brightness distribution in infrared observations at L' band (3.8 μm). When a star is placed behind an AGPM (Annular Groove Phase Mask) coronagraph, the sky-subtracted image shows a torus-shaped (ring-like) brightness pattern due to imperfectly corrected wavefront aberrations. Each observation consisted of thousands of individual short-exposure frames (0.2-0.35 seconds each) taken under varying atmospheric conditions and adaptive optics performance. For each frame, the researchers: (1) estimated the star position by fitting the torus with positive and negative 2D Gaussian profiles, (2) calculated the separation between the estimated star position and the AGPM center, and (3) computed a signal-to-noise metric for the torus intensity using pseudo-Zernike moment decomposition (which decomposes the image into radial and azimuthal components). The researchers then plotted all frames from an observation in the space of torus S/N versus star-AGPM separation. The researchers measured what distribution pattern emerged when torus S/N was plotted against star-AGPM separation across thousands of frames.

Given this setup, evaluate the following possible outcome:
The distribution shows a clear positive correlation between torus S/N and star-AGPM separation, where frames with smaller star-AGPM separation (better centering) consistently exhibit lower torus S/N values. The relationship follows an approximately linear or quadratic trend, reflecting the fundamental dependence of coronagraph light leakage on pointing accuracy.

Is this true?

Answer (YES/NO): NO